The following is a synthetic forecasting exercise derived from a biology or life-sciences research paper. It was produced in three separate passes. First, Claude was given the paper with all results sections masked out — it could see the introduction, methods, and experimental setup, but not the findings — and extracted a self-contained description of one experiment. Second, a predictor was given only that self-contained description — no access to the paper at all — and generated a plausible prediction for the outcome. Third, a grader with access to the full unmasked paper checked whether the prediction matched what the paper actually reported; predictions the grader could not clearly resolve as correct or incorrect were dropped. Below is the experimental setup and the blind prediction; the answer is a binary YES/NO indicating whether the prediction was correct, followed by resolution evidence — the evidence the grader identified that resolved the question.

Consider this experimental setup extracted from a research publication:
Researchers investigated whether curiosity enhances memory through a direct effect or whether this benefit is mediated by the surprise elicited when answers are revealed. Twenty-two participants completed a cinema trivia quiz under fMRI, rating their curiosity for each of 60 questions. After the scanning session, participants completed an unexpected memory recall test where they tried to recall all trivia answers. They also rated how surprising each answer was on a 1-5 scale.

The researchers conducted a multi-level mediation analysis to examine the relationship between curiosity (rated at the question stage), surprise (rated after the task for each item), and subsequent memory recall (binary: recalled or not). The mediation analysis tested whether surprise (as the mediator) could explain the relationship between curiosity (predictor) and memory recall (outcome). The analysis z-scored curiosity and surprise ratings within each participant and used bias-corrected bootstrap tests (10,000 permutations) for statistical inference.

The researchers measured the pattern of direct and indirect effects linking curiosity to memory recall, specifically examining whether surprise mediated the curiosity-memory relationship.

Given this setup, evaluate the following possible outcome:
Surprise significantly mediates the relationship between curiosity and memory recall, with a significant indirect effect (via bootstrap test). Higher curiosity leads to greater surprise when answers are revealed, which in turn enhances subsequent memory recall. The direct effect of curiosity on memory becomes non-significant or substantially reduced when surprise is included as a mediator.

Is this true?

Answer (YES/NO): NO